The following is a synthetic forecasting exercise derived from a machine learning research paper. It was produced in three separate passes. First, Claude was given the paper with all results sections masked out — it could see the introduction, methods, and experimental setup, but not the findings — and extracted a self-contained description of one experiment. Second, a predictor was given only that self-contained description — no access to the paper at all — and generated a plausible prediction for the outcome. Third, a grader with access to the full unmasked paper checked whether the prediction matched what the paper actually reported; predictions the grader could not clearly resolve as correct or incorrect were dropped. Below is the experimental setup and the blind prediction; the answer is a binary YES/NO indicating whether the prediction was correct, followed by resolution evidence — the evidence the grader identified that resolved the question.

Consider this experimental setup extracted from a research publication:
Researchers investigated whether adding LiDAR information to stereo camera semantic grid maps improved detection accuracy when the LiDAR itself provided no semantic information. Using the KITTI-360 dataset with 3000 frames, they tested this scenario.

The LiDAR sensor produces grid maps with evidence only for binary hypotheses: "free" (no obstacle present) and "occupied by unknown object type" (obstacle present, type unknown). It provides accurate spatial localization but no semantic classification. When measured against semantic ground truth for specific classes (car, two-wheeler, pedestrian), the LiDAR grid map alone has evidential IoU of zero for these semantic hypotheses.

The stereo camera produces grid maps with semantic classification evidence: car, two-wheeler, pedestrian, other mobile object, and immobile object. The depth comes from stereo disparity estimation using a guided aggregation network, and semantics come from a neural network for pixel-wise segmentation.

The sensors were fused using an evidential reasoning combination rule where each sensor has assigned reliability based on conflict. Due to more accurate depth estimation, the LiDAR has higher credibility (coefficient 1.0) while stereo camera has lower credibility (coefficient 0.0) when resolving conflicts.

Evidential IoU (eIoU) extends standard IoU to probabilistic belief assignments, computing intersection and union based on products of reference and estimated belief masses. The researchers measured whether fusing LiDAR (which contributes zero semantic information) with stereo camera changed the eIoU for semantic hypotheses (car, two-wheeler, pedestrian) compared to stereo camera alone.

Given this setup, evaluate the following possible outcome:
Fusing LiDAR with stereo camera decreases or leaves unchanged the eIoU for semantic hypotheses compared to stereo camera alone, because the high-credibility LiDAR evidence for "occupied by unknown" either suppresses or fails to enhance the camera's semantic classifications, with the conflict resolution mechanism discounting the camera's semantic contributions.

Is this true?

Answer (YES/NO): NO